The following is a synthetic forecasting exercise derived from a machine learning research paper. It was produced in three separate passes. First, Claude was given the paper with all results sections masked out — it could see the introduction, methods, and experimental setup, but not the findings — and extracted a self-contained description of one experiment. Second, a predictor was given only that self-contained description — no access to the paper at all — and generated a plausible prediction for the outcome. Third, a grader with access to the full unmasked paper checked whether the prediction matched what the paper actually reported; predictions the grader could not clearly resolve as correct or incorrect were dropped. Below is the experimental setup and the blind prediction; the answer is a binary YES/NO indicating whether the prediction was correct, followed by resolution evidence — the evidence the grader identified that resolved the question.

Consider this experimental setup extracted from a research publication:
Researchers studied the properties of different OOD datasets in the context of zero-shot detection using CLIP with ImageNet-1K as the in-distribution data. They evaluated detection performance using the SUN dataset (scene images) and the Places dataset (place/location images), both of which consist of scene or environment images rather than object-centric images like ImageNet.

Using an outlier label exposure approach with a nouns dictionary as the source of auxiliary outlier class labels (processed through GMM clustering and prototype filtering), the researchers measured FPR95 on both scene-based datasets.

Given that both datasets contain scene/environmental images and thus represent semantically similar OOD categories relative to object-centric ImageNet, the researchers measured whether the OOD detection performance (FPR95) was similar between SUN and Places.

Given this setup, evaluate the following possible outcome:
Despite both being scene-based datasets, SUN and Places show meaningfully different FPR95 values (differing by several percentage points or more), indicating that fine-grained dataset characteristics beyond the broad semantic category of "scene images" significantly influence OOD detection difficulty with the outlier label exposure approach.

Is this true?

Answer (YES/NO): YES